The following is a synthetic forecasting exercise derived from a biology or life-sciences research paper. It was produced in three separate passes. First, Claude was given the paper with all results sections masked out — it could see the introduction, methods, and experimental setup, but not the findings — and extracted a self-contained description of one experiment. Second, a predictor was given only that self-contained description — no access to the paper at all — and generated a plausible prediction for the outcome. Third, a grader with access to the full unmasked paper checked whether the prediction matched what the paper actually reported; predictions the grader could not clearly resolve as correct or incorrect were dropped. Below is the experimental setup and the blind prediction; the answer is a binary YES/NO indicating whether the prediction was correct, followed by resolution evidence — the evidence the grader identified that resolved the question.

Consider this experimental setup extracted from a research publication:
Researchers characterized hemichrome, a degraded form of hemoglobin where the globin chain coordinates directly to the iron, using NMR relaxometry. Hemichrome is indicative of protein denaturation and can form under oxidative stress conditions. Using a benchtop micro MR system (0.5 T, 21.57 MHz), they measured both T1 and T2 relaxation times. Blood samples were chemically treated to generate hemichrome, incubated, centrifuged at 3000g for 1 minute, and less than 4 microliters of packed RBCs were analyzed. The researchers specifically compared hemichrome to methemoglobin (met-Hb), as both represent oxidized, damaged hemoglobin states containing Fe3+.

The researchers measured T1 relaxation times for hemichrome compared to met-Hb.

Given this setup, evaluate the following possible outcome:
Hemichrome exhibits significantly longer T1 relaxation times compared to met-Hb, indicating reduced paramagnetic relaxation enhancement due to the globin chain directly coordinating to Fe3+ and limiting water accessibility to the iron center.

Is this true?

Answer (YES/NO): YES